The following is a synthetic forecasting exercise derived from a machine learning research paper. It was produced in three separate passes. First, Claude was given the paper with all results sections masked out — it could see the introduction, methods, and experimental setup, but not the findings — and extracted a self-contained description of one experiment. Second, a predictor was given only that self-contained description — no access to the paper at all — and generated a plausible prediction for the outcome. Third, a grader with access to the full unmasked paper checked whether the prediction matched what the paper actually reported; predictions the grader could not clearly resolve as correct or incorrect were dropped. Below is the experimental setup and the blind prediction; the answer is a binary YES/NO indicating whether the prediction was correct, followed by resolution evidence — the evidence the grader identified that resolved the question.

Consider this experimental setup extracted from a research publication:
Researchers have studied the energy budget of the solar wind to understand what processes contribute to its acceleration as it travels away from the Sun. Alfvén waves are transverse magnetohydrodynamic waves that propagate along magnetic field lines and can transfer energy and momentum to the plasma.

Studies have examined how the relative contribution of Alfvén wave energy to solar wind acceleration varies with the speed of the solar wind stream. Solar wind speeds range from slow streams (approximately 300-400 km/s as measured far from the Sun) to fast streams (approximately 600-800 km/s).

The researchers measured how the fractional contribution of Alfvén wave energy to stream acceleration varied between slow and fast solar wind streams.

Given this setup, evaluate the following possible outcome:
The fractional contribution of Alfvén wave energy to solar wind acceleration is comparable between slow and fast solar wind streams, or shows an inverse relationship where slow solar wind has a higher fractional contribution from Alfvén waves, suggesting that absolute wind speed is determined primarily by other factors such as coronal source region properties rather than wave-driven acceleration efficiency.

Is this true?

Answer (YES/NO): NO